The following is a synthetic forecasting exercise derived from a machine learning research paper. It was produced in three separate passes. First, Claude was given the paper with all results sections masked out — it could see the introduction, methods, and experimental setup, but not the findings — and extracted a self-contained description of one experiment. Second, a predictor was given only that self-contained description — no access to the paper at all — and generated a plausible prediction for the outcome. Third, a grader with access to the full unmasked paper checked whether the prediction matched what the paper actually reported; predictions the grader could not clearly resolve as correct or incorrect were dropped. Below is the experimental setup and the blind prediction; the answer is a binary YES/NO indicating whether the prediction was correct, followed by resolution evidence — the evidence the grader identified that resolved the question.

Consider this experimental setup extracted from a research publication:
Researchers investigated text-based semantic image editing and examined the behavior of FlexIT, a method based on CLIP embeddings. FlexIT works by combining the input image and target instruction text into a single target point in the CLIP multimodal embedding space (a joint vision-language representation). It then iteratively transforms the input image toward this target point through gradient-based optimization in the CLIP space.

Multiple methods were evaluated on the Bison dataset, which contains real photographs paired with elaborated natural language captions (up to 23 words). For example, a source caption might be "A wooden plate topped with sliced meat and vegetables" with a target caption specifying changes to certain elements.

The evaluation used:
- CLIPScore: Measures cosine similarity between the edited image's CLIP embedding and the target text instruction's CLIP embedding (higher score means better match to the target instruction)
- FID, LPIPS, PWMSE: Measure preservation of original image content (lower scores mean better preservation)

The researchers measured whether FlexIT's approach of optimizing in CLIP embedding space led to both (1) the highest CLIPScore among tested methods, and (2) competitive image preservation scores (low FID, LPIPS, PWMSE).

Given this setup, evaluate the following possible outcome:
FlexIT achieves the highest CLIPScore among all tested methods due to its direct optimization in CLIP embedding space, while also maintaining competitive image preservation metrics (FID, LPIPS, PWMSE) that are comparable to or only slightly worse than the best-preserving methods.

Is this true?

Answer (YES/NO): NO